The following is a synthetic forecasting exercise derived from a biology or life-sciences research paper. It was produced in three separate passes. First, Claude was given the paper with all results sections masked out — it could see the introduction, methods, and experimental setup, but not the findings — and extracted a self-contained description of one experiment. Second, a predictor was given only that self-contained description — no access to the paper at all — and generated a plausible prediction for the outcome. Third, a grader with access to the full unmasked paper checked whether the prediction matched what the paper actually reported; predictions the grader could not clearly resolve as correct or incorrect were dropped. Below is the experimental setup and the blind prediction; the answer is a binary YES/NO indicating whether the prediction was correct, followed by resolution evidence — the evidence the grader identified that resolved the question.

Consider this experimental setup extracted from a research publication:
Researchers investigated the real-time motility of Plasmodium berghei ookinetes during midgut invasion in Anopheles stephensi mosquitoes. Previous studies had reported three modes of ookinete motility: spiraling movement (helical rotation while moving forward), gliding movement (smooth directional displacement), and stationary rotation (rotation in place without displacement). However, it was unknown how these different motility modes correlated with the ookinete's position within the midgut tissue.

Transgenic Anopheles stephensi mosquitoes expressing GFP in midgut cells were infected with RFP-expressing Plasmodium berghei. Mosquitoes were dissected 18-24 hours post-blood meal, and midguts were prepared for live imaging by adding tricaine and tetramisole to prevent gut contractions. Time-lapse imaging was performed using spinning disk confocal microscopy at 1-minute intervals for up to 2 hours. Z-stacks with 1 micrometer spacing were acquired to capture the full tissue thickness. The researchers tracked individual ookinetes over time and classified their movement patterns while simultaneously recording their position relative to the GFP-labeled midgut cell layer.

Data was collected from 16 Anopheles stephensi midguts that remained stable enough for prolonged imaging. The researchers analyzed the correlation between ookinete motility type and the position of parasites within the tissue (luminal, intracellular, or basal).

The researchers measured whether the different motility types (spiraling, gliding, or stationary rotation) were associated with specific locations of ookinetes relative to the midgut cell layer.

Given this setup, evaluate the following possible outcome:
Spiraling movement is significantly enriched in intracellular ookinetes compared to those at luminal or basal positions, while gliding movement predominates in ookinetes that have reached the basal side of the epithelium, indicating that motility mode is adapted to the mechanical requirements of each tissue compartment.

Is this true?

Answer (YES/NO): NO